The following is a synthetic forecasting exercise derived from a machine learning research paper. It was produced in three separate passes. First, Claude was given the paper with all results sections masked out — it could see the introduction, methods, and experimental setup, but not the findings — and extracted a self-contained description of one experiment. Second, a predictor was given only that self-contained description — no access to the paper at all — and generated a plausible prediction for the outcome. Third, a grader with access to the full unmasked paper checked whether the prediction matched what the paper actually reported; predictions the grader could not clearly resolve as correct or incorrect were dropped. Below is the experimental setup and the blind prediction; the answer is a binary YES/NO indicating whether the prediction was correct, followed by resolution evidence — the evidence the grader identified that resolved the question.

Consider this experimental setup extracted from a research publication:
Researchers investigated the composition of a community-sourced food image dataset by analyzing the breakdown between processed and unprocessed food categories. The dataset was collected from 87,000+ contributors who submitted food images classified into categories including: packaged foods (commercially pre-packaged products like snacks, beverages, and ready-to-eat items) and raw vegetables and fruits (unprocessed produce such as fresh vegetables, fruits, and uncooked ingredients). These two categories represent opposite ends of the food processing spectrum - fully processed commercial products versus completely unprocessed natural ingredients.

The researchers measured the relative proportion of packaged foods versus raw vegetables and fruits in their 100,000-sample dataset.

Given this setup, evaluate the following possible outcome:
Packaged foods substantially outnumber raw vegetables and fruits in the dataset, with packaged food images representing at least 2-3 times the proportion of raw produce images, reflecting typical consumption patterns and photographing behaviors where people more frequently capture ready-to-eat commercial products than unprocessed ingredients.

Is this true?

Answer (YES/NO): NO